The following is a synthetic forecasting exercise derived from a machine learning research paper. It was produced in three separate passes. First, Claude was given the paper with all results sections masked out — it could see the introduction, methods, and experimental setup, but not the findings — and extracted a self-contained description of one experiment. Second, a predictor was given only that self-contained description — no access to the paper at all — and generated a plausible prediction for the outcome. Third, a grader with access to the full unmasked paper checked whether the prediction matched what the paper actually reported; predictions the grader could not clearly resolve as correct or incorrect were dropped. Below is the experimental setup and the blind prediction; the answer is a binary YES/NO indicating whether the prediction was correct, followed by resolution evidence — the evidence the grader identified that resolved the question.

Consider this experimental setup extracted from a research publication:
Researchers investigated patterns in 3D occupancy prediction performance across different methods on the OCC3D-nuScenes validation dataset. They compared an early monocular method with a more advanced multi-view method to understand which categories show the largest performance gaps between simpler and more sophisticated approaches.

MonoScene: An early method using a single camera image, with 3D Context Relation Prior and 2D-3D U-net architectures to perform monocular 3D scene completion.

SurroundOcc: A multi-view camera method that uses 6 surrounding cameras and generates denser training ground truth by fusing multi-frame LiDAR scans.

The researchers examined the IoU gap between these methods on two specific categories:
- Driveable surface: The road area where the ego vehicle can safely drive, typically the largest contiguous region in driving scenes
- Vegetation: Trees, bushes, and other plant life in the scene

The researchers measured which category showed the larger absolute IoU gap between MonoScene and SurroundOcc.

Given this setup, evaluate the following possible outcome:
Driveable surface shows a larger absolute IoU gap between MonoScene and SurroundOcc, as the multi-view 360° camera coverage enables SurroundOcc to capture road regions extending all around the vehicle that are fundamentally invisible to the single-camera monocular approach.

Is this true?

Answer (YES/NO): YES